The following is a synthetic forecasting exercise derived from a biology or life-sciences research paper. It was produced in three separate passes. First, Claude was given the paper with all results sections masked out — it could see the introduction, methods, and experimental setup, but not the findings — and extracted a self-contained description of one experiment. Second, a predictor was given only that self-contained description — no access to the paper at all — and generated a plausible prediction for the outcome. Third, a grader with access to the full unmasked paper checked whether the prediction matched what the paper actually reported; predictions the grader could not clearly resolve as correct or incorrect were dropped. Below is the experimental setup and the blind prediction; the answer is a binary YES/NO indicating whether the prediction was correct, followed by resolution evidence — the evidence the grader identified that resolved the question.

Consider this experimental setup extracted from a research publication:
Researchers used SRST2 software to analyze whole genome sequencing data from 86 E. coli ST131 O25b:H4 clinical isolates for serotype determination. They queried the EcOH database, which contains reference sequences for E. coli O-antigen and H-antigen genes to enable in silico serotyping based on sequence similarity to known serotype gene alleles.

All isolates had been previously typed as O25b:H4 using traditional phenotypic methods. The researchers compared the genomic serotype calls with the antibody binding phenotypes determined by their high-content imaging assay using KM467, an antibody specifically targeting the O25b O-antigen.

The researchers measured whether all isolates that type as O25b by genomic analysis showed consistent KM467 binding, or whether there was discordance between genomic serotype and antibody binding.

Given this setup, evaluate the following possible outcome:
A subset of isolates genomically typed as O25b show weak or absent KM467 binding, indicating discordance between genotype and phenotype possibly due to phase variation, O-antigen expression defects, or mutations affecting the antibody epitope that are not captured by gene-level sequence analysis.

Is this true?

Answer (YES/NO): YES